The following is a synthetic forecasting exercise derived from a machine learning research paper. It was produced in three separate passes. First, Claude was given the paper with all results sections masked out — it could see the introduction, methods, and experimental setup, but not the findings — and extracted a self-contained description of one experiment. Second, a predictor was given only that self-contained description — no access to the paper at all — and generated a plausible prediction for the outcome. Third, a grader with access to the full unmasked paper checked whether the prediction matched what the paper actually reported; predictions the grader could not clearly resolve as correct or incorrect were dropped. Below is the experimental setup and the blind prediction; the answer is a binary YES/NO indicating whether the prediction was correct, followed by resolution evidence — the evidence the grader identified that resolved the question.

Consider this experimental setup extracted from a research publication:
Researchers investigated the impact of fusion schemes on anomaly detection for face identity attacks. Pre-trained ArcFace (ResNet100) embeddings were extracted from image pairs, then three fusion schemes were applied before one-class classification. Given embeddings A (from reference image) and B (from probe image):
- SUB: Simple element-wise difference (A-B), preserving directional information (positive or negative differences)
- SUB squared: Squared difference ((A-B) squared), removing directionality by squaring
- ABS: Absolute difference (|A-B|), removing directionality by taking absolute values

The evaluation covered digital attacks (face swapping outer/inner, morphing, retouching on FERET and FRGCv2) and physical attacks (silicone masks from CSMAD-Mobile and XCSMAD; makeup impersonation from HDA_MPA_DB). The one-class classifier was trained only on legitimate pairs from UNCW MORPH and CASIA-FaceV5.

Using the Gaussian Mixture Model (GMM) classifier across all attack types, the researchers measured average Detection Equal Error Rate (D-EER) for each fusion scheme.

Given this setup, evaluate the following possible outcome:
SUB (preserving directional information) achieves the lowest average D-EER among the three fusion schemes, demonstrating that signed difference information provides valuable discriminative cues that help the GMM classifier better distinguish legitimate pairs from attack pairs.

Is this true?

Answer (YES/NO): YES